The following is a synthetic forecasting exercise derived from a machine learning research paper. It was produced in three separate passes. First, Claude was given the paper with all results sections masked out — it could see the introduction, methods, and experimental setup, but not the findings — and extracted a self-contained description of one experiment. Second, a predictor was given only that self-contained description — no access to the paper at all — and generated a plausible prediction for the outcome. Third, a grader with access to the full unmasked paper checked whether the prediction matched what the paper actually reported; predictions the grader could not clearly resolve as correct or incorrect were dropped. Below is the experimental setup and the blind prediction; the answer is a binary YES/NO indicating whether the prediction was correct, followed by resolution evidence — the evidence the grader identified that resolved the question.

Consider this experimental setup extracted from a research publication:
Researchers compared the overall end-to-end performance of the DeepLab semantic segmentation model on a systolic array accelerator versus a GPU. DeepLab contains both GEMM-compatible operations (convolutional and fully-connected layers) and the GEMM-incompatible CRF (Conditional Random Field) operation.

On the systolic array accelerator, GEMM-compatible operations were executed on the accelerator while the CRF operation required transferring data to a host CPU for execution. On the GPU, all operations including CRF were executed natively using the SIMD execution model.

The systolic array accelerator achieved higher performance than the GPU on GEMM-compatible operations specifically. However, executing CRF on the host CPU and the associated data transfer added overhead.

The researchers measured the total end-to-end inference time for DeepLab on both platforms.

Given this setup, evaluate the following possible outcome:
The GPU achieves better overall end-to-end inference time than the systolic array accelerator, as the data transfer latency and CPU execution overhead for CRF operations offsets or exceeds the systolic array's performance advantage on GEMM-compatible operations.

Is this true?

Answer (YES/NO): YES